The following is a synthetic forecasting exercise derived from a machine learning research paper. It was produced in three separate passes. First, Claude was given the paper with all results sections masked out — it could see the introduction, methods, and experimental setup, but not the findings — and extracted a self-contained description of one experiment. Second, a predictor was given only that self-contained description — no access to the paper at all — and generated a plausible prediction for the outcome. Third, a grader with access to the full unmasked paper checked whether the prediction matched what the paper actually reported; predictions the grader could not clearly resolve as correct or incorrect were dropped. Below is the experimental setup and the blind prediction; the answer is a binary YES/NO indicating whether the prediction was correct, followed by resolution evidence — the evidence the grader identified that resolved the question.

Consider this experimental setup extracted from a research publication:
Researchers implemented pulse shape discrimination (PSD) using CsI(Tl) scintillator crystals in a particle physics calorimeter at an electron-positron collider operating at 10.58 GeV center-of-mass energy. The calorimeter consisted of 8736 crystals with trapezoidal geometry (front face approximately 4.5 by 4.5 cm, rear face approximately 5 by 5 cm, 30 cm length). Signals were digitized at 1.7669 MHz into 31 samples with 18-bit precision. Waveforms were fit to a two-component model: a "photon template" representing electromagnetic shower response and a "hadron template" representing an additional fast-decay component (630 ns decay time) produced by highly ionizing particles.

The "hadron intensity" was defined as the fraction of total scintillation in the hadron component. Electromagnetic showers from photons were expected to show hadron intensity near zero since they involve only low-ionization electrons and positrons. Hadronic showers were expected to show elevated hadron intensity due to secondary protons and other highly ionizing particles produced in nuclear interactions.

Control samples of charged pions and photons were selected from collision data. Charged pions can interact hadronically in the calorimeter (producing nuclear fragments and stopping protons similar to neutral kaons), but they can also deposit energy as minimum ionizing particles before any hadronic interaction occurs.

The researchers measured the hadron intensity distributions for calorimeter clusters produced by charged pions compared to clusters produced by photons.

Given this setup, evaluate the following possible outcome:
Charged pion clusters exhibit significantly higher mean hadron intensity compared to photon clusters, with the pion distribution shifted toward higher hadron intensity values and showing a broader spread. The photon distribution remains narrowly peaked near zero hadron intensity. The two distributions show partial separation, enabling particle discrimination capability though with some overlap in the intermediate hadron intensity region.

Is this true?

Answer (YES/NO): NO